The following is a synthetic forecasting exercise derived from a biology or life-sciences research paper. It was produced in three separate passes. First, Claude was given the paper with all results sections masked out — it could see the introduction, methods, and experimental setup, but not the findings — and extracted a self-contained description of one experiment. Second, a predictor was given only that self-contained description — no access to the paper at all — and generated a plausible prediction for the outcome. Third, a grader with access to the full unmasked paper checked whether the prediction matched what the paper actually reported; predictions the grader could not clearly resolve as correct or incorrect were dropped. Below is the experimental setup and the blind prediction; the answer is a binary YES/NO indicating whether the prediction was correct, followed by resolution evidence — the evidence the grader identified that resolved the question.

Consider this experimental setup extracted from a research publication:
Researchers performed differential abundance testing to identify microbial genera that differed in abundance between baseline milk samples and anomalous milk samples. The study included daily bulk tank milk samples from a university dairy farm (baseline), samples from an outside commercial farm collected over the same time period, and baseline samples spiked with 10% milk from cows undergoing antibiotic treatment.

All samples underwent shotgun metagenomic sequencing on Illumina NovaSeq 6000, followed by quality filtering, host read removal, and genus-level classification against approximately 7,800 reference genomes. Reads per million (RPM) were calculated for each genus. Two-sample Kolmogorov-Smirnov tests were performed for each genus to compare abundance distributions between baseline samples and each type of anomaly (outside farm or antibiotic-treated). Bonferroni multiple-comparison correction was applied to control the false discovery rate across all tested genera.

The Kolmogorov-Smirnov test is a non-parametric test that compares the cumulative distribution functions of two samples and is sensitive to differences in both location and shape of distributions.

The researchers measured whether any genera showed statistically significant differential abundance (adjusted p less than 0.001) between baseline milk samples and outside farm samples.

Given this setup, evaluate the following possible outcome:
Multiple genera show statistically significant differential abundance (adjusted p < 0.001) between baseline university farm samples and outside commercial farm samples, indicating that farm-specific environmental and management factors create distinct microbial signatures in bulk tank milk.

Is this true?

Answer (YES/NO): NO